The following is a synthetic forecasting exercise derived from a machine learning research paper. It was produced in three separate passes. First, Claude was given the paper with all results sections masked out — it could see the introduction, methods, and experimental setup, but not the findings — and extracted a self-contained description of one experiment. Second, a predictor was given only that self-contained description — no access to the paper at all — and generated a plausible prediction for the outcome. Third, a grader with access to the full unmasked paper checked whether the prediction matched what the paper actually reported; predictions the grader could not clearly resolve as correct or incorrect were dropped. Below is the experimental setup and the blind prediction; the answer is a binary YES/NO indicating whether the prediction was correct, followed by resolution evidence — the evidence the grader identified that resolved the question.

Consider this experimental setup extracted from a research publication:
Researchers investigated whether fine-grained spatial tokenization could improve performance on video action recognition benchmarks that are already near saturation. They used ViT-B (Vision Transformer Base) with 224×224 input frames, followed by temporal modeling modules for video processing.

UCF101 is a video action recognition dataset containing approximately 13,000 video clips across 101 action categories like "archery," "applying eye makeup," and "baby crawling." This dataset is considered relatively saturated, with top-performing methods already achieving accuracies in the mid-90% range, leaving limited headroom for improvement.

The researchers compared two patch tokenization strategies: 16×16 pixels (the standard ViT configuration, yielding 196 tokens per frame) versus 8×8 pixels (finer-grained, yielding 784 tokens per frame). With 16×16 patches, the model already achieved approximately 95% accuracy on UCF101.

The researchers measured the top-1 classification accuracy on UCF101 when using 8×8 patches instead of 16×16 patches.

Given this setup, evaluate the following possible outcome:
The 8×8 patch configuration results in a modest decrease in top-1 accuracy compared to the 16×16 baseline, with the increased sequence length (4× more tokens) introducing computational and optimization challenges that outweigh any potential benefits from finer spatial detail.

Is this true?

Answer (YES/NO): NO